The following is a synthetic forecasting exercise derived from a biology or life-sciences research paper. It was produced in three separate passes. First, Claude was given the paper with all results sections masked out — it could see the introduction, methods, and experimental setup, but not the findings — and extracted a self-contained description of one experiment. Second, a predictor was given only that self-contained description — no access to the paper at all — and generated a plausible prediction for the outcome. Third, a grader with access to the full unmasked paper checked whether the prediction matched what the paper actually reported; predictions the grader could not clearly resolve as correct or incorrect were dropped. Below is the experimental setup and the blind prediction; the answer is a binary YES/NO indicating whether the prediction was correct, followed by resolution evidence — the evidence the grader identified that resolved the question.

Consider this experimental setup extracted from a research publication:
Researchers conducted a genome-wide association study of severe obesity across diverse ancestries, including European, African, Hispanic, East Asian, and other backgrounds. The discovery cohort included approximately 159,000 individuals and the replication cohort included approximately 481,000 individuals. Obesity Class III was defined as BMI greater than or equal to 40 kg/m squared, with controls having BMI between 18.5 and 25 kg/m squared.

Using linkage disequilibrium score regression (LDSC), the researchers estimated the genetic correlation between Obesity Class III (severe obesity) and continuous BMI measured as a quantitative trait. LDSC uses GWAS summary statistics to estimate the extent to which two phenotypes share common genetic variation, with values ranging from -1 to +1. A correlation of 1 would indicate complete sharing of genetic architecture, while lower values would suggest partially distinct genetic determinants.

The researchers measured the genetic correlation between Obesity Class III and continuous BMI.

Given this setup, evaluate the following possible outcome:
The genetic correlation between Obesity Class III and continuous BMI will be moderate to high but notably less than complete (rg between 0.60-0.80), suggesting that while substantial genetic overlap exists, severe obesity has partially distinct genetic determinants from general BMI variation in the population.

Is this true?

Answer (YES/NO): NO